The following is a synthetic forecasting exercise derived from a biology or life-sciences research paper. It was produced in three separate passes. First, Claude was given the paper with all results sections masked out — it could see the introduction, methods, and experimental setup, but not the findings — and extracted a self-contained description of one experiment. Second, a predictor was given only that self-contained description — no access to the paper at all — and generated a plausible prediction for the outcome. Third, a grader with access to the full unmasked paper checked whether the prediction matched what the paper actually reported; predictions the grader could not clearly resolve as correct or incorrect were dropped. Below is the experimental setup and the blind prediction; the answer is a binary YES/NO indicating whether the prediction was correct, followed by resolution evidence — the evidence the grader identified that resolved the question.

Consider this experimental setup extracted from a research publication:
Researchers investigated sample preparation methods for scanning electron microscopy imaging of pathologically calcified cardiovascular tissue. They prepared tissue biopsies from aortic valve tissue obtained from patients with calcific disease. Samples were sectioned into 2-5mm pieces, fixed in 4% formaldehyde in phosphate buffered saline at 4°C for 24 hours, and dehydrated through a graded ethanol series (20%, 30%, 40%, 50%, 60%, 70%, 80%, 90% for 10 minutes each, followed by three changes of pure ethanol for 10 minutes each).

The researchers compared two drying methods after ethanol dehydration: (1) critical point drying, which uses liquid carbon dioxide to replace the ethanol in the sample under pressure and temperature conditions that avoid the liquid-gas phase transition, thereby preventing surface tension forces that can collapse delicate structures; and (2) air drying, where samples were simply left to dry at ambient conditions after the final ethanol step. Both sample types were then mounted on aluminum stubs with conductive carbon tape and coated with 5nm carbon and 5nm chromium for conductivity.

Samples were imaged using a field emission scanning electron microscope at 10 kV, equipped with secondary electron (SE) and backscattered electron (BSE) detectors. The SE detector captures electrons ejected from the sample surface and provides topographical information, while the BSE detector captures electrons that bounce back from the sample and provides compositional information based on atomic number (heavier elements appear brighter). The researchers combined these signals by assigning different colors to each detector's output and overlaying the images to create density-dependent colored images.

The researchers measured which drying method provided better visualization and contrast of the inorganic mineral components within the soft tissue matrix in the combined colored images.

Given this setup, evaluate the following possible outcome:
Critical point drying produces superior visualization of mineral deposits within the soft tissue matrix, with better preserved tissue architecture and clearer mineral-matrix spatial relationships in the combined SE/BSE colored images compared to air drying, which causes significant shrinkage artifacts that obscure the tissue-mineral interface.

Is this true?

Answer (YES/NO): NO